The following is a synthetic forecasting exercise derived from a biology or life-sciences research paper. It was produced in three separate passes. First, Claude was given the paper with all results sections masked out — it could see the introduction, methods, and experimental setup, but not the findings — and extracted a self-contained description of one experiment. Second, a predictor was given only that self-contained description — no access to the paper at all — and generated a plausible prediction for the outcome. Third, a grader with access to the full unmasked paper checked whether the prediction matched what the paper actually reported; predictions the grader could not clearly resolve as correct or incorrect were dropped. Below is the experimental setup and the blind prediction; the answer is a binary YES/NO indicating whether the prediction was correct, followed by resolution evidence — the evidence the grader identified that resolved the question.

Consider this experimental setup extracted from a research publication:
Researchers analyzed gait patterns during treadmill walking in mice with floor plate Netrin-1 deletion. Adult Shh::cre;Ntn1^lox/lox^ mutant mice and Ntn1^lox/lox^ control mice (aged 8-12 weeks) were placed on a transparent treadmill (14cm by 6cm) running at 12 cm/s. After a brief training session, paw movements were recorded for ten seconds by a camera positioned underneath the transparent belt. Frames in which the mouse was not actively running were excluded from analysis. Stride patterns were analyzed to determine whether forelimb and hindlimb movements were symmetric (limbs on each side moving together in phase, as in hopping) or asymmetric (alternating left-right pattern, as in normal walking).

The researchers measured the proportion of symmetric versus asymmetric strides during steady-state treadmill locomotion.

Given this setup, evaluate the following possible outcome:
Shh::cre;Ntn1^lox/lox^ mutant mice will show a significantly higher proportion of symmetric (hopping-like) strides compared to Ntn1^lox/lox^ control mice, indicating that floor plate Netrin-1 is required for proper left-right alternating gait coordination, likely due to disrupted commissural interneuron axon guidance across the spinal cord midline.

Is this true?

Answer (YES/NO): NO